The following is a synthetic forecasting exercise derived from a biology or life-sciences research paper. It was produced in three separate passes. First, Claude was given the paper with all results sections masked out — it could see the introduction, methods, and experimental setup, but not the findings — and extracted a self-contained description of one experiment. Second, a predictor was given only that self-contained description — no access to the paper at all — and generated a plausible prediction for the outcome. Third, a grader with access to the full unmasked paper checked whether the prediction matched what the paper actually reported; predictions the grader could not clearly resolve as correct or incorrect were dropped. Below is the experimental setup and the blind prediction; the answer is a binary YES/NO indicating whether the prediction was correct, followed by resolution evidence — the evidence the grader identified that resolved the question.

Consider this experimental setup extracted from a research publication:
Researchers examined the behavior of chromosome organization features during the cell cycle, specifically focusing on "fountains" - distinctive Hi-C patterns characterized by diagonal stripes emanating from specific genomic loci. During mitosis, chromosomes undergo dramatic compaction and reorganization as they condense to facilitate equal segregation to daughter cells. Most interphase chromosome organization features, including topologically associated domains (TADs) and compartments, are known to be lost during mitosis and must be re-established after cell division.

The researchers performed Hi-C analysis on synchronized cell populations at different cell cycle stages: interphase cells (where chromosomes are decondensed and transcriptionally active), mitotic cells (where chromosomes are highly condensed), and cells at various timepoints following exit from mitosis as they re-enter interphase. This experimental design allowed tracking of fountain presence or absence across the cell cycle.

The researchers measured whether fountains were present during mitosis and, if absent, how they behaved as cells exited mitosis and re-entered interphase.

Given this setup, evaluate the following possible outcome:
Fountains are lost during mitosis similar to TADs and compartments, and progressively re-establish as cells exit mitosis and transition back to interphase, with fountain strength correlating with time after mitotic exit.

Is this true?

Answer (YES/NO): YES